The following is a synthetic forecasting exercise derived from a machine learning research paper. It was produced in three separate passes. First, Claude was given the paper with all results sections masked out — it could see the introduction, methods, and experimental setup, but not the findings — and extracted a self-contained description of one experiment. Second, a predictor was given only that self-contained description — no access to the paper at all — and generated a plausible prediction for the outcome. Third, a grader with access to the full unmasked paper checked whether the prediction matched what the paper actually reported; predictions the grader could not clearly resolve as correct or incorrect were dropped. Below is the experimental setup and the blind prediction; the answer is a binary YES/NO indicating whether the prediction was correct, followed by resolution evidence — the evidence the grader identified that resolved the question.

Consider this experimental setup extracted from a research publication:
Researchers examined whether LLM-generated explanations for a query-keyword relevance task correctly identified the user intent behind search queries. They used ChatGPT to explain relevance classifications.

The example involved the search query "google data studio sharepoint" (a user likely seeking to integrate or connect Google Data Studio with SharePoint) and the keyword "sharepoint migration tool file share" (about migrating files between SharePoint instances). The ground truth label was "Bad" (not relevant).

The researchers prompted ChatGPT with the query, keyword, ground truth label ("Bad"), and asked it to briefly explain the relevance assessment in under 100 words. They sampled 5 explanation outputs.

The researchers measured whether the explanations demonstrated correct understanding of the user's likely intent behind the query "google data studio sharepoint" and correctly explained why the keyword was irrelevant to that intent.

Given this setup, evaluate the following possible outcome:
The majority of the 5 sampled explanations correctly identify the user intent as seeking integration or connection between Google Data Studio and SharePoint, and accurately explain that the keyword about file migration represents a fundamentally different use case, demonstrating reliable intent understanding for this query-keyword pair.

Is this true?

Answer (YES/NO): NO